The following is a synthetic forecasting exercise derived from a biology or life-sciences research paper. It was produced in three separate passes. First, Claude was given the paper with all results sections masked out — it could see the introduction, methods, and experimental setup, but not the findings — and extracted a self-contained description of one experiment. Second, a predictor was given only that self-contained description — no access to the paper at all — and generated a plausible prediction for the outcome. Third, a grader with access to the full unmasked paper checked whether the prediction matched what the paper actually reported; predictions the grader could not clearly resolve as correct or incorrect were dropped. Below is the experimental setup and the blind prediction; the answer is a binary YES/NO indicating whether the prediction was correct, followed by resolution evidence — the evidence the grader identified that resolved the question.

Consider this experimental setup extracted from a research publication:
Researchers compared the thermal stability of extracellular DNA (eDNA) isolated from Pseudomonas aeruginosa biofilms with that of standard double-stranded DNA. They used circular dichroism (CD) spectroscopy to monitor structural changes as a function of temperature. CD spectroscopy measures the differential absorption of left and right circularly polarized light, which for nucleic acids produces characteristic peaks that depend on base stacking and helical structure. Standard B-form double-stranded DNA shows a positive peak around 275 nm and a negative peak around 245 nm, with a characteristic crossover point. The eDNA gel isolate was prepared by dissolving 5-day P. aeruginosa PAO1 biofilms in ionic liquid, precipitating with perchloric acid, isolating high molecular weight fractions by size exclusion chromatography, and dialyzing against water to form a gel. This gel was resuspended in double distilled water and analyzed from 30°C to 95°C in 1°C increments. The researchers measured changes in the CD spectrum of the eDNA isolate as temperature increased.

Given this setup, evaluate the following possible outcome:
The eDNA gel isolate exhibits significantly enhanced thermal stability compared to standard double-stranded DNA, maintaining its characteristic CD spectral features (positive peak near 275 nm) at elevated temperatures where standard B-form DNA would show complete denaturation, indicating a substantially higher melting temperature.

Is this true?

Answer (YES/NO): NO